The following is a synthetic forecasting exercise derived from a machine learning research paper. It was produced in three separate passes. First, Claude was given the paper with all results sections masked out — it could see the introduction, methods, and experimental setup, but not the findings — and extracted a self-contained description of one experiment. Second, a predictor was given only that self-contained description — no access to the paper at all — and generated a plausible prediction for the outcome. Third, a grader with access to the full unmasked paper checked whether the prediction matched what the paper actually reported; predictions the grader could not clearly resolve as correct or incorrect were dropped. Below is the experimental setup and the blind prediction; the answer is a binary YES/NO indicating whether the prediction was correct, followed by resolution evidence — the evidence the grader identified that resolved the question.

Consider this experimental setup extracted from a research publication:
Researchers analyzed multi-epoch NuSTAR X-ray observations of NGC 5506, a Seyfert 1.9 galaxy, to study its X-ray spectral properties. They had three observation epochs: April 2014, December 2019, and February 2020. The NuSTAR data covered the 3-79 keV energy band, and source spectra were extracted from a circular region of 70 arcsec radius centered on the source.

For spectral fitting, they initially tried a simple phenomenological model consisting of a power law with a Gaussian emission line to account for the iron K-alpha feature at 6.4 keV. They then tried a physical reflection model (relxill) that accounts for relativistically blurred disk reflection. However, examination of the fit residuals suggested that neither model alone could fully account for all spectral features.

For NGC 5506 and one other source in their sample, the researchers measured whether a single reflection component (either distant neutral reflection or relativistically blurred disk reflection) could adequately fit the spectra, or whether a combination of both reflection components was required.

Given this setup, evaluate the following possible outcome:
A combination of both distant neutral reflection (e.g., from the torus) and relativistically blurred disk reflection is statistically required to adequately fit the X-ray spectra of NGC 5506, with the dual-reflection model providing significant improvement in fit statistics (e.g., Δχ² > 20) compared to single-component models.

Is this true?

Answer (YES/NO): YES